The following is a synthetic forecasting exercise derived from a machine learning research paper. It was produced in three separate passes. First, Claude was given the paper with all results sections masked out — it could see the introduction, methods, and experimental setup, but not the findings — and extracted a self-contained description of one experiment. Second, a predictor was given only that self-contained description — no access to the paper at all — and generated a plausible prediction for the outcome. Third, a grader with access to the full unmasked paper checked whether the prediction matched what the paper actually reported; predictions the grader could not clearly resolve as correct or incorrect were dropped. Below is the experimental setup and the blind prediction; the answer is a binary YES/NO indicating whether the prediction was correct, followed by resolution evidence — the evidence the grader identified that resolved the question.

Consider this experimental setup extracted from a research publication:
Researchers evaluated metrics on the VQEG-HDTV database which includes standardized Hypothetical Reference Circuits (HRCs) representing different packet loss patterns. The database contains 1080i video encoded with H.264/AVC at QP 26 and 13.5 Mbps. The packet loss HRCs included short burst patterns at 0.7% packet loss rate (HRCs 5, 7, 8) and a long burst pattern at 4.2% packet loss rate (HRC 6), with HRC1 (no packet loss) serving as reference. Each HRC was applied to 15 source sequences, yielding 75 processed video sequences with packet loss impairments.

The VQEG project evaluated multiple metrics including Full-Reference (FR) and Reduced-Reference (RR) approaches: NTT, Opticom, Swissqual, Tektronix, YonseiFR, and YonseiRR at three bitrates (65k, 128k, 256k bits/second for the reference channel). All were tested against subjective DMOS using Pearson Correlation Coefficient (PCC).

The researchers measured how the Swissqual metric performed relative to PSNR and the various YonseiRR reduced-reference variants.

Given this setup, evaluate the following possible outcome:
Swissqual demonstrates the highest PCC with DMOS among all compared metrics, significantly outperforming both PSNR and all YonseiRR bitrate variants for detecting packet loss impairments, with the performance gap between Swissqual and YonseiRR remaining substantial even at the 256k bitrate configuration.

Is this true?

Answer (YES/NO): YES